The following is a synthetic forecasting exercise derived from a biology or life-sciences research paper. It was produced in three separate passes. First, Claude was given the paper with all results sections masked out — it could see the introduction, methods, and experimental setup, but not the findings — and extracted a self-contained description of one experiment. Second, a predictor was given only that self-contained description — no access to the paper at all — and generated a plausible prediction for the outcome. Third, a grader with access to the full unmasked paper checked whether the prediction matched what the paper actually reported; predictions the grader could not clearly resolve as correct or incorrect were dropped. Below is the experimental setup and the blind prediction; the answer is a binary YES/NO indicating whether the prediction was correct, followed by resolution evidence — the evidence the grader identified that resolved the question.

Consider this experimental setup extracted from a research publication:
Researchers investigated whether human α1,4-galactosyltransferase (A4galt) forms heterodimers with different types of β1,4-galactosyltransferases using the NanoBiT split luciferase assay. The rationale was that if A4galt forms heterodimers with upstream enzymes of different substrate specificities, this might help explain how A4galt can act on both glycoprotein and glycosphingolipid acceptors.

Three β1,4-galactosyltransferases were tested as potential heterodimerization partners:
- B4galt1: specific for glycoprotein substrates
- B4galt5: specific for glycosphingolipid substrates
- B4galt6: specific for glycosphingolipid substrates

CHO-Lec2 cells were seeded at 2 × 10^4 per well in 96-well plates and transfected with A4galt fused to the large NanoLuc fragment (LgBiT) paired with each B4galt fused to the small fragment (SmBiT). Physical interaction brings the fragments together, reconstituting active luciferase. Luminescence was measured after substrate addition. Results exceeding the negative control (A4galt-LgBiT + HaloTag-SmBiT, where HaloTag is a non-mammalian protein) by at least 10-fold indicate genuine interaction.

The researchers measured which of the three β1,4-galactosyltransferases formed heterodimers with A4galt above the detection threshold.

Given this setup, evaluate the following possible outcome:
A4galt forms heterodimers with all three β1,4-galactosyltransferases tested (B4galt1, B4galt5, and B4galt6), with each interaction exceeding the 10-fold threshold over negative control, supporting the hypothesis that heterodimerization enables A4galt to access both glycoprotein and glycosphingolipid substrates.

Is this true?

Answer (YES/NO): NO